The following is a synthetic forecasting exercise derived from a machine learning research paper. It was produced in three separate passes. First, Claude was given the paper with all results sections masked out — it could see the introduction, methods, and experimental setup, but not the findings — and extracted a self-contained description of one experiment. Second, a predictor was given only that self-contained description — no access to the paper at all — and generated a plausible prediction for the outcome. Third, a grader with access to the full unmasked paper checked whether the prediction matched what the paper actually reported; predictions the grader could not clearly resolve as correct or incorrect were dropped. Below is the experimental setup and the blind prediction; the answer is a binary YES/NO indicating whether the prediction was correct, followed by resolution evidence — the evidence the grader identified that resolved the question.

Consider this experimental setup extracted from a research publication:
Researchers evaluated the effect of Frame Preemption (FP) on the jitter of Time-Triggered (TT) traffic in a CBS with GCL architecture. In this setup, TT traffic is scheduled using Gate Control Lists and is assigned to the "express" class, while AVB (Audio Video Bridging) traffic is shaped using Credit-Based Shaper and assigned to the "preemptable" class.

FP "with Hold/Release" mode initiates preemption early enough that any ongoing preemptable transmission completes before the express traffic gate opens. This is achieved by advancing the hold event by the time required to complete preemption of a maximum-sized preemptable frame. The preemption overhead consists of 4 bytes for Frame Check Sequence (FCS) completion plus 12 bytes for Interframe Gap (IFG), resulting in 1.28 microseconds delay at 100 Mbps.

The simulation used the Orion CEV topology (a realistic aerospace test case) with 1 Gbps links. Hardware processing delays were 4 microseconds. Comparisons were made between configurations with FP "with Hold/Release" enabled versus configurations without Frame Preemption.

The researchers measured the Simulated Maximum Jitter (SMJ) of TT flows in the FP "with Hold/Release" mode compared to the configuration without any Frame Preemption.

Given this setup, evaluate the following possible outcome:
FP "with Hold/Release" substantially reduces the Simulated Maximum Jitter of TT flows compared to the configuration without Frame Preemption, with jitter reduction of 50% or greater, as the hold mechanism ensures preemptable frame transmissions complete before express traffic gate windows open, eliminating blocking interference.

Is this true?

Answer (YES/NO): NO